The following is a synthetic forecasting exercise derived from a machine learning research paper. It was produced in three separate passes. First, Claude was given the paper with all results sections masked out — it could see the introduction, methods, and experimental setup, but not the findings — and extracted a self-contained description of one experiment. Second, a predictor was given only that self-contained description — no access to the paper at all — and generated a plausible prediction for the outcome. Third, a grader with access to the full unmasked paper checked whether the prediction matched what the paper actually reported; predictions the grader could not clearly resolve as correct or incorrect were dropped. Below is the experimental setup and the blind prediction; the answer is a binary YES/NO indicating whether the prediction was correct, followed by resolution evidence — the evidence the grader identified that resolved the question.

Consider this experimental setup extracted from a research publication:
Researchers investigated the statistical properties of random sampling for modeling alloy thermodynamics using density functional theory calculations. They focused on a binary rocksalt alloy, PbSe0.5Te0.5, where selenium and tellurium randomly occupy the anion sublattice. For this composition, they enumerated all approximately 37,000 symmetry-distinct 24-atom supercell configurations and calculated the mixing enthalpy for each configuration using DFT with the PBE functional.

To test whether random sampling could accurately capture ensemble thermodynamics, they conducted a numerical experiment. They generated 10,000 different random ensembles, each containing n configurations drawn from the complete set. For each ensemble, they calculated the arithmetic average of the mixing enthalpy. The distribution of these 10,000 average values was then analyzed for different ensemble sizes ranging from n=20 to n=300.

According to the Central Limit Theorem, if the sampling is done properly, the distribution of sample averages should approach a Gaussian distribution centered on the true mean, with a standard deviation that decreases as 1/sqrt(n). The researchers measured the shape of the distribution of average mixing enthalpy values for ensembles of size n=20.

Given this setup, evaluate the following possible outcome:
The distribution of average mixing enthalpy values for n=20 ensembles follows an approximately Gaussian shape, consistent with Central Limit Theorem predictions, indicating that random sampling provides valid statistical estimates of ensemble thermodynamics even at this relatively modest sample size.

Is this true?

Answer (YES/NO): YES